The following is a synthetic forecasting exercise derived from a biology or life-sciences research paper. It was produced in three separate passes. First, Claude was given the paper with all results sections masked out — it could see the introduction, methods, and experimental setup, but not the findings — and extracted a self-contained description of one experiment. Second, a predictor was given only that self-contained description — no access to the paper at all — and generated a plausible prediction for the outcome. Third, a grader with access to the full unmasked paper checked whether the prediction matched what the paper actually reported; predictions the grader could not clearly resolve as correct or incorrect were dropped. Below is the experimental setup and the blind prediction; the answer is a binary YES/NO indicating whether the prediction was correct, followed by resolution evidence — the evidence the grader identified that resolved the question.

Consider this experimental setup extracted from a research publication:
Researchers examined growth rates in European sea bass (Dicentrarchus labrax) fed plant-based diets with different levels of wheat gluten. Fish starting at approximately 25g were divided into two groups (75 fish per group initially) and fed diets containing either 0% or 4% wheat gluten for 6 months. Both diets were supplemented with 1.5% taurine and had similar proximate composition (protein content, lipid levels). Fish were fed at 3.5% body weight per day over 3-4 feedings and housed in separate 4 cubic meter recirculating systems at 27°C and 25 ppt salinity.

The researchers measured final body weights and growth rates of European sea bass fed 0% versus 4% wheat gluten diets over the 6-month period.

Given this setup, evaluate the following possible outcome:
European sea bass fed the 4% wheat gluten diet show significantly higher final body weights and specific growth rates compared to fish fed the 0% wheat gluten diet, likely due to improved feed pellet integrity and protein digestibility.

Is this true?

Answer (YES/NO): NO